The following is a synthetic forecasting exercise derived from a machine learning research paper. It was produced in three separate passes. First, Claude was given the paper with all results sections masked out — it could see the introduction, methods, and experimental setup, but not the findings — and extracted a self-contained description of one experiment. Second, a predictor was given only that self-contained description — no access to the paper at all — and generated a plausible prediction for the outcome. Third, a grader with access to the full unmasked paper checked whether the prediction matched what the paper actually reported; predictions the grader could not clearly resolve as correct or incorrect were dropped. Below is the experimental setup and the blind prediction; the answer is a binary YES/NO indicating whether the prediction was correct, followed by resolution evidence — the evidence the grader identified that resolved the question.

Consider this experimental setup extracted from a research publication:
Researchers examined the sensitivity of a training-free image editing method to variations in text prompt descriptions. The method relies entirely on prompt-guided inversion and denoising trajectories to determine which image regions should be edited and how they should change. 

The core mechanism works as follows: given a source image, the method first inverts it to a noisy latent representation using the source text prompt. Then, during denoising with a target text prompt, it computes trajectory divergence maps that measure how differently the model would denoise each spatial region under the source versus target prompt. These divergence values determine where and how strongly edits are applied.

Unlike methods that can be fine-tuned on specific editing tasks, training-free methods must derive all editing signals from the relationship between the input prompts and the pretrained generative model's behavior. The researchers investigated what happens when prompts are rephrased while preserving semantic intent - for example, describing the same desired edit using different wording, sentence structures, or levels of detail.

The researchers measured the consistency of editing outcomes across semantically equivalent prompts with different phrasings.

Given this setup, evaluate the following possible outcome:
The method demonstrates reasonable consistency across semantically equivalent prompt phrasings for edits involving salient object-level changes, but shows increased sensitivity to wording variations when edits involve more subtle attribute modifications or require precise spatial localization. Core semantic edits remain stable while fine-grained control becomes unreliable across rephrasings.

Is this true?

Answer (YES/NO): NO